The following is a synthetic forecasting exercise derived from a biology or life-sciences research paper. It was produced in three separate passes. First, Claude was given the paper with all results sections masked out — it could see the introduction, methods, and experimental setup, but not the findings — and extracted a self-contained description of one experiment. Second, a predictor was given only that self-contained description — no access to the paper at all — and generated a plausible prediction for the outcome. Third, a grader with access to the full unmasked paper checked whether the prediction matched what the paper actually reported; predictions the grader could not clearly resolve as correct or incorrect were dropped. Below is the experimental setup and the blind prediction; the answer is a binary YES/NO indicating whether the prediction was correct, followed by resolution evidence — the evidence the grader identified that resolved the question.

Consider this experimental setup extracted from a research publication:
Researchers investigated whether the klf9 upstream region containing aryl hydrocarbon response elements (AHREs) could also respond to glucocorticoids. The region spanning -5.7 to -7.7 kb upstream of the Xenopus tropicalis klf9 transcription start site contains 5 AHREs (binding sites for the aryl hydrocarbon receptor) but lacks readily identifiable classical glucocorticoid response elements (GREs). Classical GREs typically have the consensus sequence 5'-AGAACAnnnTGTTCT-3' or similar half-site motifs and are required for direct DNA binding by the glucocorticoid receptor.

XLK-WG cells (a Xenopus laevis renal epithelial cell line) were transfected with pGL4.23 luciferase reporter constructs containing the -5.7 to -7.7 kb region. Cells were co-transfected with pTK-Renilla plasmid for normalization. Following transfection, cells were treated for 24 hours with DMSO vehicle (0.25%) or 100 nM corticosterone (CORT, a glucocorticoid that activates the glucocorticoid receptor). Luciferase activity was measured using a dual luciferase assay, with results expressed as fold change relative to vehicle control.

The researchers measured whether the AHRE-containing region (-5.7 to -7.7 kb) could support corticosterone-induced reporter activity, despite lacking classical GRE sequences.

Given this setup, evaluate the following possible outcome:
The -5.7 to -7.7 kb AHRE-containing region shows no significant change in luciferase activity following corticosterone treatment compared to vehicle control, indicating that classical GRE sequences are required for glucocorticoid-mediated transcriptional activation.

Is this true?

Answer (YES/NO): NO